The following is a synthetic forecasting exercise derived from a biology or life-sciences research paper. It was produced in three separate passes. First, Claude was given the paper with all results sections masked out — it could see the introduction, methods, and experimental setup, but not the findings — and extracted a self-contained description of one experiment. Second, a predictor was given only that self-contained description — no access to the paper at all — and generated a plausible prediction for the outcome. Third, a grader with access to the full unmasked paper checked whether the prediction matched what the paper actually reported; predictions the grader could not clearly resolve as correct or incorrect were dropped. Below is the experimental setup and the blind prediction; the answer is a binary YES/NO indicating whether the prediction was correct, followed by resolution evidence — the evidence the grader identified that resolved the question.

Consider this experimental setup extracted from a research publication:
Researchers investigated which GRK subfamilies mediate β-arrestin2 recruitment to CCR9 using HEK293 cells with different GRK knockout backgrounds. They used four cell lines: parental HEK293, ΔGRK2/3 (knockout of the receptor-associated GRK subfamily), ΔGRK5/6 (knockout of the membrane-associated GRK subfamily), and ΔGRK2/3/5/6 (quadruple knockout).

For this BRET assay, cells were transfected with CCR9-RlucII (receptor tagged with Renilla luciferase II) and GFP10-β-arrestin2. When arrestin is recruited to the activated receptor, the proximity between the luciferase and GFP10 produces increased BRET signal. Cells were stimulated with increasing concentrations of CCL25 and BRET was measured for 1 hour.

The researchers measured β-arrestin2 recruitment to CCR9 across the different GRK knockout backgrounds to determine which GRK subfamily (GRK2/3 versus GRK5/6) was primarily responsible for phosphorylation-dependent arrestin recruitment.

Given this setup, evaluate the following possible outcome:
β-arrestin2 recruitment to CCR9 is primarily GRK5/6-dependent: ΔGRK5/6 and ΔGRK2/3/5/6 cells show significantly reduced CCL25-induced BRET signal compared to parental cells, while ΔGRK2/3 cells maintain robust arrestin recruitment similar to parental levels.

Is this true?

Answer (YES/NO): NO